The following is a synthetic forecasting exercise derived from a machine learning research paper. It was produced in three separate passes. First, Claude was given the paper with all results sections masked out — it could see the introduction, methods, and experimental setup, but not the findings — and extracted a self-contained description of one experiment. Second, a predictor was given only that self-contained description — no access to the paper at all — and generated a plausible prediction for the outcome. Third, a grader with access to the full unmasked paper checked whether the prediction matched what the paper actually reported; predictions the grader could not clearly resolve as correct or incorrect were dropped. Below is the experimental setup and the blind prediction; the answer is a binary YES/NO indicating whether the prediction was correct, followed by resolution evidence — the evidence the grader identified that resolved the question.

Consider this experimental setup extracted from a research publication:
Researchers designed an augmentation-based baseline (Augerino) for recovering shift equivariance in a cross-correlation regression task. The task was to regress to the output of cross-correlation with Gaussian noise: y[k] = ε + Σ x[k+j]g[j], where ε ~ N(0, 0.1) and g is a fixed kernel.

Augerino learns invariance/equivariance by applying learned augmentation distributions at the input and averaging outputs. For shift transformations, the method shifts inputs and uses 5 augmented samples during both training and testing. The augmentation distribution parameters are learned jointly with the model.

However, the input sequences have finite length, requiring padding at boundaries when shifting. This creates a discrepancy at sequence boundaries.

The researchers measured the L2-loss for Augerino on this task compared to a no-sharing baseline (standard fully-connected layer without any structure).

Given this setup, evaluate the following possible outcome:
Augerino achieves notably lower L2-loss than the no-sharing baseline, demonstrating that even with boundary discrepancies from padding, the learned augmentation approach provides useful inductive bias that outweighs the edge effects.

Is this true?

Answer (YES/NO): NO